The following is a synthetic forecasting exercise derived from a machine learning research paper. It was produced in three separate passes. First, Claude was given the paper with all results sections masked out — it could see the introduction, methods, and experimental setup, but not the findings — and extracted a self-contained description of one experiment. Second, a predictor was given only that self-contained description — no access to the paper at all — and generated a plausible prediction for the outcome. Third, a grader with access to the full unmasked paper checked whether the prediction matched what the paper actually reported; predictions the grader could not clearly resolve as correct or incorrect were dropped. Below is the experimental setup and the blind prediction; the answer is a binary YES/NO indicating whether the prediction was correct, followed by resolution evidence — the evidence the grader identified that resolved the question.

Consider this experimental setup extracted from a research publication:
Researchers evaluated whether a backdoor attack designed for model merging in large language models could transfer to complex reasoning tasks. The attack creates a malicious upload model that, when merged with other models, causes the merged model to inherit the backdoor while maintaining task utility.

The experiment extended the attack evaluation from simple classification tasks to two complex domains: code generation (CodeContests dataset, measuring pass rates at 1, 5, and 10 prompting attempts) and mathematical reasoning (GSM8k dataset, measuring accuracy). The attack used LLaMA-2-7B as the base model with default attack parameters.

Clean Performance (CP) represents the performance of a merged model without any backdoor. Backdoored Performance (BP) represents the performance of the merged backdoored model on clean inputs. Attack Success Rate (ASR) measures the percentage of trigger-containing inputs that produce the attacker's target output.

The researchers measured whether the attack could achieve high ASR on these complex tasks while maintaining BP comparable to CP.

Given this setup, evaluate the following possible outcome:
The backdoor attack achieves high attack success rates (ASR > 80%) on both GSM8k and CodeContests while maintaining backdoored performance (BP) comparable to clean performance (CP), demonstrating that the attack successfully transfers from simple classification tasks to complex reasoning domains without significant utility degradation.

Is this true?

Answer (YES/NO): YES